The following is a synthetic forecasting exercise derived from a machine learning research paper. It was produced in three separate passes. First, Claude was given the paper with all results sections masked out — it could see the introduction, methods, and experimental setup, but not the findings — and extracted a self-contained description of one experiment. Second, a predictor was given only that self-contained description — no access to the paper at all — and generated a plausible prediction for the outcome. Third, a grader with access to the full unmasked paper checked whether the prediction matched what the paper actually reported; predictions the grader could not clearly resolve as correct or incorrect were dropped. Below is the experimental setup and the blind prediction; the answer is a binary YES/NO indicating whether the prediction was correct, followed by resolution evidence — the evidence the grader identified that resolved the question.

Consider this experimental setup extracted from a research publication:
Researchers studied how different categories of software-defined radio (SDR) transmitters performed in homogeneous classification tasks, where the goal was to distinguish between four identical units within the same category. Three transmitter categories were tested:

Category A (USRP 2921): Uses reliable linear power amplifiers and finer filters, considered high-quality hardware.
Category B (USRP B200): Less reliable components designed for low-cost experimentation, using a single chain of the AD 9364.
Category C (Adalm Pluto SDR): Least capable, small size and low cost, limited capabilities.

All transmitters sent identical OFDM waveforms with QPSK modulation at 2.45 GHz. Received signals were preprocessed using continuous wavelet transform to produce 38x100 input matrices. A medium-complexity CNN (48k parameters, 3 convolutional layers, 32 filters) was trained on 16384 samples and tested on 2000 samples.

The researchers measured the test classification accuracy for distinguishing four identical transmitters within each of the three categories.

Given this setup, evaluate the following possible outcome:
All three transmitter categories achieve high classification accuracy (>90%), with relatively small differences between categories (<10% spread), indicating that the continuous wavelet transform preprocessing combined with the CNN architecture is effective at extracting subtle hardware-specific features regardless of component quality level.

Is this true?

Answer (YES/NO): NO